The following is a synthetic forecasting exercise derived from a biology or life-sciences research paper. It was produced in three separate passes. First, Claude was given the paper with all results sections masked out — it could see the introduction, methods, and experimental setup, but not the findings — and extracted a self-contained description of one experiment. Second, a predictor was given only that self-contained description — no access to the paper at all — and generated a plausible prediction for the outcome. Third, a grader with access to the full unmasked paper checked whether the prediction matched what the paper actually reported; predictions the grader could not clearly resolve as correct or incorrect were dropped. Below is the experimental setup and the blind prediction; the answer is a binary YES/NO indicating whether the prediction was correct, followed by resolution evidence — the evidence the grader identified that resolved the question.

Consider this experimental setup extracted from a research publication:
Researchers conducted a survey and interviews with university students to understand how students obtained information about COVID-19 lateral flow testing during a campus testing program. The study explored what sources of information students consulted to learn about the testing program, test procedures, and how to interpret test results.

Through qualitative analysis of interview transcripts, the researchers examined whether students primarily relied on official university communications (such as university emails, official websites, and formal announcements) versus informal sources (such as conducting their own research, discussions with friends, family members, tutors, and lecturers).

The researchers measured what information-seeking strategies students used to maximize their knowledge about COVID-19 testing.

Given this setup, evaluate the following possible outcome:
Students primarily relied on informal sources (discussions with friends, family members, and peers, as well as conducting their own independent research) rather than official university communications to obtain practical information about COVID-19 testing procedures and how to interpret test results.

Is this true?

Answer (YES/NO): YES